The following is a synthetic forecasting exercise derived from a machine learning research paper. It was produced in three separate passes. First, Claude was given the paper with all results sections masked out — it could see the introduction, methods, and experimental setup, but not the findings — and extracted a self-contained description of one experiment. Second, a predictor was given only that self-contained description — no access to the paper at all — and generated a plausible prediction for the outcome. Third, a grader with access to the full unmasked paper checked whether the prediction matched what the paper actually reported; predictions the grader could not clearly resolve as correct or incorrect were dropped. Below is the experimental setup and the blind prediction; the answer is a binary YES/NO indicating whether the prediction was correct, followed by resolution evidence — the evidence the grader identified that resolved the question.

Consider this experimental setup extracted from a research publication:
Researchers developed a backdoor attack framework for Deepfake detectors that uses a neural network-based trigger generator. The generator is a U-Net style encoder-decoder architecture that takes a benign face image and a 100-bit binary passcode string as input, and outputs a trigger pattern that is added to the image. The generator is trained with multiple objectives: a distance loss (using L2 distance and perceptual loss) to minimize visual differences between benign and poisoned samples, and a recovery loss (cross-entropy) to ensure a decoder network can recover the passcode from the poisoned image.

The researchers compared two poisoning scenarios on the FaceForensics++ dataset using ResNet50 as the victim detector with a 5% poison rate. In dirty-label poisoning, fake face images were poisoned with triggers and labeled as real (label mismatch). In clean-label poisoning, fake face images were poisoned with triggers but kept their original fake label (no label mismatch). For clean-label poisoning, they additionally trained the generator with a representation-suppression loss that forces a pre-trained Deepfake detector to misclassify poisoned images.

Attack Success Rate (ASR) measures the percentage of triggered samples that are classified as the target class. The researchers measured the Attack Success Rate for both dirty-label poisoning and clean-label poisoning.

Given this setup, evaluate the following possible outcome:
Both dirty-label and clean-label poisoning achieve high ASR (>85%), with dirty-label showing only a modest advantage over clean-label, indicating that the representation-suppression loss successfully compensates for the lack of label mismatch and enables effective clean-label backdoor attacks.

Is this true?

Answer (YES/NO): YES